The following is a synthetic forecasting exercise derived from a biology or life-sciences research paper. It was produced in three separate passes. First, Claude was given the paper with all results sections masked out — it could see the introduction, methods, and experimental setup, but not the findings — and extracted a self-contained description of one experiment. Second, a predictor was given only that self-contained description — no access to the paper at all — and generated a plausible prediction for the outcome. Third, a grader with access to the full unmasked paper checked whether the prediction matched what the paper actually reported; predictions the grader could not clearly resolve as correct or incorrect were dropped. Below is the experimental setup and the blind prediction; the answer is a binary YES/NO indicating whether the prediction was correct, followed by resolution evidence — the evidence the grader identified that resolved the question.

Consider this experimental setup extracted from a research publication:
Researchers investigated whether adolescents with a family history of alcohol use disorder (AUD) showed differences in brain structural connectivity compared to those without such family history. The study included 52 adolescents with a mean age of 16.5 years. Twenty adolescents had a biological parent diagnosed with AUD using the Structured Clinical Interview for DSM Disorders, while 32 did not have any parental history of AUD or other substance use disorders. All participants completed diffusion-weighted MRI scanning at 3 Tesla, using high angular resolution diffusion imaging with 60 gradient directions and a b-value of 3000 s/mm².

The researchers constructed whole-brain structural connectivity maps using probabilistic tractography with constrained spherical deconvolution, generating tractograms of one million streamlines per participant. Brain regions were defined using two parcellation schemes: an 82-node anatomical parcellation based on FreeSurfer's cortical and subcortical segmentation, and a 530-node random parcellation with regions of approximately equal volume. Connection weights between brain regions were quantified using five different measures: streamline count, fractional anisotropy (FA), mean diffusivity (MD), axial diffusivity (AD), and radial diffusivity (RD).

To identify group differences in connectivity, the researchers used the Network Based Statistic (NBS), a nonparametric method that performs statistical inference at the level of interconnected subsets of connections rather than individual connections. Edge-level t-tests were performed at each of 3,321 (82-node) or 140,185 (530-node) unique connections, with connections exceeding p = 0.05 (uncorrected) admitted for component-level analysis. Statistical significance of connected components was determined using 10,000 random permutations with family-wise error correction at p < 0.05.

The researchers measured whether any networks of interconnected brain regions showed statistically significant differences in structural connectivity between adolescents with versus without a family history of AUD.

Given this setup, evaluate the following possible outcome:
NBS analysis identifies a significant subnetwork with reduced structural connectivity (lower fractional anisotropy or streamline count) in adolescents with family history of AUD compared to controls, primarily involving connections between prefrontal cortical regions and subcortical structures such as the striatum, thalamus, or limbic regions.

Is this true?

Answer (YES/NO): NO